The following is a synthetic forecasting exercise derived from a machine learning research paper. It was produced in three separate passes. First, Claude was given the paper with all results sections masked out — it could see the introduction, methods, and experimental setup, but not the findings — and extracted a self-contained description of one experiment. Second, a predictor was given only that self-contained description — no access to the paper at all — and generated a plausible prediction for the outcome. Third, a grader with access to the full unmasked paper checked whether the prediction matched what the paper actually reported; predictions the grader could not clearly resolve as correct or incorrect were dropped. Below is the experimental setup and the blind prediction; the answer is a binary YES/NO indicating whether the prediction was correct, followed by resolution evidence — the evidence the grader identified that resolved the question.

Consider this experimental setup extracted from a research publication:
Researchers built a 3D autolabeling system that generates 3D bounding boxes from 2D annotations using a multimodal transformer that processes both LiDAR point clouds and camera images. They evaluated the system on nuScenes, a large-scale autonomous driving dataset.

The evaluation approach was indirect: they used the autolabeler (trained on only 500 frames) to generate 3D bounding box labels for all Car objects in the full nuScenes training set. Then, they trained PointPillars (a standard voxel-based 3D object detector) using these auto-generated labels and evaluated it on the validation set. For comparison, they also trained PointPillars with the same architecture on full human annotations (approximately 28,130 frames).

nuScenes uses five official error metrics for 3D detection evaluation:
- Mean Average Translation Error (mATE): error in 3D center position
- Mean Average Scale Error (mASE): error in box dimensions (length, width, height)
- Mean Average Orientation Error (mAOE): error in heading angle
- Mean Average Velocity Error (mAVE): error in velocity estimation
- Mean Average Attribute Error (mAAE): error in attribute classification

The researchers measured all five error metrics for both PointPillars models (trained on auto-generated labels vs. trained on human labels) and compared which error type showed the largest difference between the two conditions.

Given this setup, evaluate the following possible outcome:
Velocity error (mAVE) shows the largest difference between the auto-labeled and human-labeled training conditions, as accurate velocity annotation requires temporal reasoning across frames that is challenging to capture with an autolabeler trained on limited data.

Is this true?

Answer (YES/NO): NO